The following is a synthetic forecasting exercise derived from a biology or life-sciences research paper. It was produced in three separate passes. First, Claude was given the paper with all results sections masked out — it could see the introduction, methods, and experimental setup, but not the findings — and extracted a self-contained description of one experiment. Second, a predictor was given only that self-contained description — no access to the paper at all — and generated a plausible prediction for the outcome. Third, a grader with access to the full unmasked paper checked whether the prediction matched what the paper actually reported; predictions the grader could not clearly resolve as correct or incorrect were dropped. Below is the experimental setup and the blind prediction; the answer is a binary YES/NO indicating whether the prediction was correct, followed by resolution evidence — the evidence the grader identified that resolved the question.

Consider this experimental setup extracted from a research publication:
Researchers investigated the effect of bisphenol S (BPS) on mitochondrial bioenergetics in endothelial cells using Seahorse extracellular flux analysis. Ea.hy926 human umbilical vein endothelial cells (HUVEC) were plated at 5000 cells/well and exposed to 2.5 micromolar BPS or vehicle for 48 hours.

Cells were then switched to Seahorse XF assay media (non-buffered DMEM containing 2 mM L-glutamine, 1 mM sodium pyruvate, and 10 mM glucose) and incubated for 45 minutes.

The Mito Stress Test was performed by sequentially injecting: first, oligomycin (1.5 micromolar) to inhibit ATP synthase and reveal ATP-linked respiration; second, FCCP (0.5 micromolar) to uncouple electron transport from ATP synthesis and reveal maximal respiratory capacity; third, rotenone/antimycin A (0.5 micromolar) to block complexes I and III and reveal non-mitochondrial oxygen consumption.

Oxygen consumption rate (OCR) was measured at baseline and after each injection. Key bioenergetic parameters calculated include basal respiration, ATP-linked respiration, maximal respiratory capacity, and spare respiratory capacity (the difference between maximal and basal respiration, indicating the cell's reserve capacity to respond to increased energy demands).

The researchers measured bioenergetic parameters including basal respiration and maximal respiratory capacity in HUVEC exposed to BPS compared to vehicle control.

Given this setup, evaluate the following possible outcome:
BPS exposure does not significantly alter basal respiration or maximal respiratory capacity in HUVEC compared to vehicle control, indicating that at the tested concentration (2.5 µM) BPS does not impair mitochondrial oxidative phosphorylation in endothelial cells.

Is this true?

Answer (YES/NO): NO